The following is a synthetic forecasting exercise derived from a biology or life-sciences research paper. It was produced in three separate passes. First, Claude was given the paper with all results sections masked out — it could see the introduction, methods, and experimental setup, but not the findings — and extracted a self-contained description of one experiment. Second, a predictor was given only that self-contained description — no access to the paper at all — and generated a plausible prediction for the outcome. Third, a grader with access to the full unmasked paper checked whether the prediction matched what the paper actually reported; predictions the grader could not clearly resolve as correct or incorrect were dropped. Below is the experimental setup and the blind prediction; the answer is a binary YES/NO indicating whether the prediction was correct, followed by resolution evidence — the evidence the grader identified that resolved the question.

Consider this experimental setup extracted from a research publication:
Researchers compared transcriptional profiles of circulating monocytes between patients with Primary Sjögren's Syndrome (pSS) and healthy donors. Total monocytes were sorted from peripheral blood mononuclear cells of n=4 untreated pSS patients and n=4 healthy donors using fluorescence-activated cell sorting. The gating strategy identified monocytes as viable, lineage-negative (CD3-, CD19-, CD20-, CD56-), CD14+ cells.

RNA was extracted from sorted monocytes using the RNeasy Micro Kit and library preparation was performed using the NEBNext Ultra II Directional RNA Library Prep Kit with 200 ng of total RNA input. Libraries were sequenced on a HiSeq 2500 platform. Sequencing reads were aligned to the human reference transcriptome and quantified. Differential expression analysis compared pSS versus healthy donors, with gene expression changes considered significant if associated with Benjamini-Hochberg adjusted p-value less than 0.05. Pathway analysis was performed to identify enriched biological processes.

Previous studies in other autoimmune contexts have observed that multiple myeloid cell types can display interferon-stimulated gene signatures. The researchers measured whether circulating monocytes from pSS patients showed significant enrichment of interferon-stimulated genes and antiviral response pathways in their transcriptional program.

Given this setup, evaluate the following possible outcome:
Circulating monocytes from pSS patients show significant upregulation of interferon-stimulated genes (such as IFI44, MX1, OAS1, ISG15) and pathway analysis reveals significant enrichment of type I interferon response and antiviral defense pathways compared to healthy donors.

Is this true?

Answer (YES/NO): YES